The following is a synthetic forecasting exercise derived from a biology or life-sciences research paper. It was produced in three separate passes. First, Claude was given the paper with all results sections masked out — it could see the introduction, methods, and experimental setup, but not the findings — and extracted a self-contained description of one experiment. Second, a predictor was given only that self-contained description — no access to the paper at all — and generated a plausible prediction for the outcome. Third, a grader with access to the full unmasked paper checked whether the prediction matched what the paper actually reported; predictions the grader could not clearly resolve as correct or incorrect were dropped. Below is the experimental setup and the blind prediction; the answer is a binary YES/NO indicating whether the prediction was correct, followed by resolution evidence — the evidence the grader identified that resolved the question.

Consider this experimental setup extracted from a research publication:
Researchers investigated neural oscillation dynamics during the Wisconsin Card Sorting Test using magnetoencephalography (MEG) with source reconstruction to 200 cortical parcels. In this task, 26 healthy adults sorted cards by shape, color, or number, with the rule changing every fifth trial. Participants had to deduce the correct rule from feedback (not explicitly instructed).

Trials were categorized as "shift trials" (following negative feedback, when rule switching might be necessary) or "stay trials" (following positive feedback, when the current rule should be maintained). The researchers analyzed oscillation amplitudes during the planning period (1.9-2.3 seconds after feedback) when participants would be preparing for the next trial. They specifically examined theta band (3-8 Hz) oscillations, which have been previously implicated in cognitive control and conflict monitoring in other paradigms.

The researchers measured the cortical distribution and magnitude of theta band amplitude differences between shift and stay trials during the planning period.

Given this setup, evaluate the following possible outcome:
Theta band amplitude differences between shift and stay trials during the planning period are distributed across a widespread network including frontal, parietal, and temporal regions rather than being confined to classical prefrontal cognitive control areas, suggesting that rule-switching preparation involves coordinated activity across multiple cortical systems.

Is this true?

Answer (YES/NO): NO